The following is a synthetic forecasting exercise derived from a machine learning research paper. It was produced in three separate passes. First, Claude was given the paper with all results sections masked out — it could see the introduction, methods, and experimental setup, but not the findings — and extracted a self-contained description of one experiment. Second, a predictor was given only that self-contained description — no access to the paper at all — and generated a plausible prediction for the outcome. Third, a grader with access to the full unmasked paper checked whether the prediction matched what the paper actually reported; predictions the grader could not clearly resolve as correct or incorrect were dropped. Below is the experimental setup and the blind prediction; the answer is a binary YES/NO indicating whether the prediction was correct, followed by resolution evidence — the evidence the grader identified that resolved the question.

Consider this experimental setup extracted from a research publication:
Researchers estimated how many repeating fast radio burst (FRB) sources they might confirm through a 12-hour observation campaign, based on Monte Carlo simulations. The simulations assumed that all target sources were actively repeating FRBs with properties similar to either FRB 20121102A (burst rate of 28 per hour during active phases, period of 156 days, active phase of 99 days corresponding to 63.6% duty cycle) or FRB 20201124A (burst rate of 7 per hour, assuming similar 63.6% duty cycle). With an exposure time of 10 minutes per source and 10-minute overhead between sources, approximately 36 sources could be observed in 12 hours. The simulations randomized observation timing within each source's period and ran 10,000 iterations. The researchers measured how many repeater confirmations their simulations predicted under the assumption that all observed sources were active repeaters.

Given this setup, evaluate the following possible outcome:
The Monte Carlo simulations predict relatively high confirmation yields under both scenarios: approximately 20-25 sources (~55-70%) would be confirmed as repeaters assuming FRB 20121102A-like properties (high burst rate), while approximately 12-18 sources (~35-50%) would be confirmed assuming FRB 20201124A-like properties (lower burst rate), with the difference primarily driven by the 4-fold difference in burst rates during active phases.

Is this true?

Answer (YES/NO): NO